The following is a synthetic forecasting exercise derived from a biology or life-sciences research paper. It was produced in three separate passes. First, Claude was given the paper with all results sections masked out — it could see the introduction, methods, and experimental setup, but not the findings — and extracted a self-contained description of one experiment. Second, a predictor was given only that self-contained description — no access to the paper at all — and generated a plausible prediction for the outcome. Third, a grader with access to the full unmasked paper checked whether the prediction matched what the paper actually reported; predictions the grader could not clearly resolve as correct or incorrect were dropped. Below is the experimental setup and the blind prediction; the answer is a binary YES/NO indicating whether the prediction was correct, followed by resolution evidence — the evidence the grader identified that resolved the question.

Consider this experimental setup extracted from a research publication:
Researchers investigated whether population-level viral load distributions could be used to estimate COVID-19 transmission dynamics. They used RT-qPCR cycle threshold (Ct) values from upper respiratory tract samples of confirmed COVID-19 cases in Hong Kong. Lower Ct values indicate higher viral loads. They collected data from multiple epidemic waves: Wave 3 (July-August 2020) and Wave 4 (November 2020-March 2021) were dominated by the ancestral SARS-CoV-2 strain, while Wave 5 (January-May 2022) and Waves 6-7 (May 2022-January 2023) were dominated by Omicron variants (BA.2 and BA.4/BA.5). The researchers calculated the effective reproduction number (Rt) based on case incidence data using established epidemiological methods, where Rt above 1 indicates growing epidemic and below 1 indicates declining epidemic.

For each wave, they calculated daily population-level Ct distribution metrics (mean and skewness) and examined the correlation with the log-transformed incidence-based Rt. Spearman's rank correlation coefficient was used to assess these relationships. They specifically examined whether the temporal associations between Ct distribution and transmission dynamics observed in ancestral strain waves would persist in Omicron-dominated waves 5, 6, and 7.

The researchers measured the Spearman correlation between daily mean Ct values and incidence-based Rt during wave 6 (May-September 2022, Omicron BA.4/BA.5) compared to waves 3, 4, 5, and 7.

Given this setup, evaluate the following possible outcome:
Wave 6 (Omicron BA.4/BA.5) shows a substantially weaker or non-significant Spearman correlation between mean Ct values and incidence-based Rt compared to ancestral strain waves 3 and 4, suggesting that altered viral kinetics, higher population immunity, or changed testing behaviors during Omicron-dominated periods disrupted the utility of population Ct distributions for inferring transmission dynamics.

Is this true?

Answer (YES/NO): YES